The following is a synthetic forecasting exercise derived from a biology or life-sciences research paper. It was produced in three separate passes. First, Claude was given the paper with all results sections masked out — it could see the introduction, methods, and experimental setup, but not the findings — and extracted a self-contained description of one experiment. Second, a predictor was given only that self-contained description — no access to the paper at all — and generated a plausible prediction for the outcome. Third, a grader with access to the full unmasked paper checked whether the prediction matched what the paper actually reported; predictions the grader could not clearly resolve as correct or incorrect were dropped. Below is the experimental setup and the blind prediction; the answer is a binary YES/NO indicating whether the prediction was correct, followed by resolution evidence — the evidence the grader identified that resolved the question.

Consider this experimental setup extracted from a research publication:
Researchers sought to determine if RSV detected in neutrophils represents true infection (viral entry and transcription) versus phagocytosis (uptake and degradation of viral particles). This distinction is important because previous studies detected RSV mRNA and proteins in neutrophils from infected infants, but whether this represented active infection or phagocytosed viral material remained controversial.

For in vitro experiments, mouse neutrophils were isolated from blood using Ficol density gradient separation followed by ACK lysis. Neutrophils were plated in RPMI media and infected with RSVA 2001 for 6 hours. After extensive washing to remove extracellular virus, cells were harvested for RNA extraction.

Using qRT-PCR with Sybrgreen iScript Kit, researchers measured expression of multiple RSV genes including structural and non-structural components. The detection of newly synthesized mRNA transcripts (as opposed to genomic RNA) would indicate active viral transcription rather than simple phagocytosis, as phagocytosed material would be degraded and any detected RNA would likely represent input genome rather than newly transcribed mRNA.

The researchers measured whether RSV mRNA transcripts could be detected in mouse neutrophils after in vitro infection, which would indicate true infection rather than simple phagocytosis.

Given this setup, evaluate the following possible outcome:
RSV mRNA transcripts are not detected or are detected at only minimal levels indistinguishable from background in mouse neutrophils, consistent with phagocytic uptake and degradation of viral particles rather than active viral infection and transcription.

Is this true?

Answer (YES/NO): NO